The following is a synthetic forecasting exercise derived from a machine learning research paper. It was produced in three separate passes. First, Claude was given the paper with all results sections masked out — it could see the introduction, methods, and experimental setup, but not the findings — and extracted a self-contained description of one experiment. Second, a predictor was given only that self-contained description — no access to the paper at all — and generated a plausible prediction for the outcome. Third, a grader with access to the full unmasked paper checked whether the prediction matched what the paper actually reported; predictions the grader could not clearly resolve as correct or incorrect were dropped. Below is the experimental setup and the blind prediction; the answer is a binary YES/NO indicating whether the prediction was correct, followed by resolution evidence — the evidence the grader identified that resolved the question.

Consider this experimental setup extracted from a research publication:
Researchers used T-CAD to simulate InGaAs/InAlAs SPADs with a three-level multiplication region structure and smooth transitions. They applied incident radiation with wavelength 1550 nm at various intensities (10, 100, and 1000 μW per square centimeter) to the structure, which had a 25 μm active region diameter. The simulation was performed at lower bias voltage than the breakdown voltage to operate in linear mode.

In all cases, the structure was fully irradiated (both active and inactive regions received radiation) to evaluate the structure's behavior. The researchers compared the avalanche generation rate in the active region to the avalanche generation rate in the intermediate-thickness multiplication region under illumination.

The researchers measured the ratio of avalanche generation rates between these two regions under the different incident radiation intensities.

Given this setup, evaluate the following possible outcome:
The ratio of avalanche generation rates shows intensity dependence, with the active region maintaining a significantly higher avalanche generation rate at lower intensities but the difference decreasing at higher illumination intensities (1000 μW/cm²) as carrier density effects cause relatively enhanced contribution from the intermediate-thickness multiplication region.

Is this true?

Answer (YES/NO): NO